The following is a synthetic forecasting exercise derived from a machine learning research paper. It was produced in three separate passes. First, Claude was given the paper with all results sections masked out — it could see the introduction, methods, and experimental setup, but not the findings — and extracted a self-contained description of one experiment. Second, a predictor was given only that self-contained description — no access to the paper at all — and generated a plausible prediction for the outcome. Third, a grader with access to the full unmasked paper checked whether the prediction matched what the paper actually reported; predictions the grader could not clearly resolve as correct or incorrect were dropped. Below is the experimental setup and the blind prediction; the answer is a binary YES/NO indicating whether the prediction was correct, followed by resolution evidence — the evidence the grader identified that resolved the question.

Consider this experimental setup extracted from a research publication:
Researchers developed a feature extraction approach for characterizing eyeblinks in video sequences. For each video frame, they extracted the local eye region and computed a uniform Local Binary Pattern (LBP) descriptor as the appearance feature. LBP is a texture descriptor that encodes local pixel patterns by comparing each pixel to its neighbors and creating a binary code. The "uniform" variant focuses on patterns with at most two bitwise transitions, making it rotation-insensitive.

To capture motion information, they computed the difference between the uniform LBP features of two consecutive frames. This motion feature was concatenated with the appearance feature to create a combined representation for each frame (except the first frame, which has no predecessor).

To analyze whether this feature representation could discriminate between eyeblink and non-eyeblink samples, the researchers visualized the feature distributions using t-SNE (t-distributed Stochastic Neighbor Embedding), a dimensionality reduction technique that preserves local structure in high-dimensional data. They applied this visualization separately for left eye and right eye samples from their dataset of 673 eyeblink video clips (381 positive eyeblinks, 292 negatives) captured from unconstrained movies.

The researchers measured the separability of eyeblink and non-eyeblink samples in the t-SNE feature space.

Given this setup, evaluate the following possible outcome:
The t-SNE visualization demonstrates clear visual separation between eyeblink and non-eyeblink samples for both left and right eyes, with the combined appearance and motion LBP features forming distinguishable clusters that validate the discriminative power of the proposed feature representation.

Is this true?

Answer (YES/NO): NO